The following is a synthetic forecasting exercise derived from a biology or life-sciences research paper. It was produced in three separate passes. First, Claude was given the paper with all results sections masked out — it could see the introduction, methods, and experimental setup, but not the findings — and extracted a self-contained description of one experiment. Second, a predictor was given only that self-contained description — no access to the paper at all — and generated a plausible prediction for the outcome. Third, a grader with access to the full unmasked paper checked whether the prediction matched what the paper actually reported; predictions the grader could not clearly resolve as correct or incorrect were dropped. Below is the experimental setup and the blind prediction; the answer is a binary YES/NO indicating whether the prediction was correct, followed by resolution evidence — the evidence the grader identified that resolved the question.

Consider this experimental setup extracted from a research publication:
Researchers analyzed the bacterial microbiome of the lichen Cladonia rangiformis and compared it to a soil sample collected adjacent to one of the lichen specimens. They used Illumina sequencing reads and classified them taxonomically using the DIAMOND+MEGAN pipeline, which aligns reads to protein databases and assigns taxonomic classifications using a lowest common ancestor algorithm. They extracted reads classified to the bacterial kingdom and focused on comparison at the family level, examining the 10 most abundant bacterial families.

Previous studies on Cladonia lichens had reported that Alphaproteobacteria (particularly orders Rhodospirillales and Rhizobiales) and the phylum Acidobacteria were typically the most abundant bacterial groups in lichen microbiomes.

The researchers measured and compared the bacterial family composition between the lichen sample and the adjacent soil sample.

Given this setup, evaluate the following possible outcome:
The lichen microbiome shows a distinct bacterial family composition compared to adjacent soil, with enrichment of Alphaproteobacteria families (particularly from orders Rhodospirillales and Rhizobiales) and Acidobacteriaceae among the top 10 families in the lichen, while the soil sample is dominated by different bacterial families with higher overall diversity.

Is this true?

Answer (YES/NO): YES